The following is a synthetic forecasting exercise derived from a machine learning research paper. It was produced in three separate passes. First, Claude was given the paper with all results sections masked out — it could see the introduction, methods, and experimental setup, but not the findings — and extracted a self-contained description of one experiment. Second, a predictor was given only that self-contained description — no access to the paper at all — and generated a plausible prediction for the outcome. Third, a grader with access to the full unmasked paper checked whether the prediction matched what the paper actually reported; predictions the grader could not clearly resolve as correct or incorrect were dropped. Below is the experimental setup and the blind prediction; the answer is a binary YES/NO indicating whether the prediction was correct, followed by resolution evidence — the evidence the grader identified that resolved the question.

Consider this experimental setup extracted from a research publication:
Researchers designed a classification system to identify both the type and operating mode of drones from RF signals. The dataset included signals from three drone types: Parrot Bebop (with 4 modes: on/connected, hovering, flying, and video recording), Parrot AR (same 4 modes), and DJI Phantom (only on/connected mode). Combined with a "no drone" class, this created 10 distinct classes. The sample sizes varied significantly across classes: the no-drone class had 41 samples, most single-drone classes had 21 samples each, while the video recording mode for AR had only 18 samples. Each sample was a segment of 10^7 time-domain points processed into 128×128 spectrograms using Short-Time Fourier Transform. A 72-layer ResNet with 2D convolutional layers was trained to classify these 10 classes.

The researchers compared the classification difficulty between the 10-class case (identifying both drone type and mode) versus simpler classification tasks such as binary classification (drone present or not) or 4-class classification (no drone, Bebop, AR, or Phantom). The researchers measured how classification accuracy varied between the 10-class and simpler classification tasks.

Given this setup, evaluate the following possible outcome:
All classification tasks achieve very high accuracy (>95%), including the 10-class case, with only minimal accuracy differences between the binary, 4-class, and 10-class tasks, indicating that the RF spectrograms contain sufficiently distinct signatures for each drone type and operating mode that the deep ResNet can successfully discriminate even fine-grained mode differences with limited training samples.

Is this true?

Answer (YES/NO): NO